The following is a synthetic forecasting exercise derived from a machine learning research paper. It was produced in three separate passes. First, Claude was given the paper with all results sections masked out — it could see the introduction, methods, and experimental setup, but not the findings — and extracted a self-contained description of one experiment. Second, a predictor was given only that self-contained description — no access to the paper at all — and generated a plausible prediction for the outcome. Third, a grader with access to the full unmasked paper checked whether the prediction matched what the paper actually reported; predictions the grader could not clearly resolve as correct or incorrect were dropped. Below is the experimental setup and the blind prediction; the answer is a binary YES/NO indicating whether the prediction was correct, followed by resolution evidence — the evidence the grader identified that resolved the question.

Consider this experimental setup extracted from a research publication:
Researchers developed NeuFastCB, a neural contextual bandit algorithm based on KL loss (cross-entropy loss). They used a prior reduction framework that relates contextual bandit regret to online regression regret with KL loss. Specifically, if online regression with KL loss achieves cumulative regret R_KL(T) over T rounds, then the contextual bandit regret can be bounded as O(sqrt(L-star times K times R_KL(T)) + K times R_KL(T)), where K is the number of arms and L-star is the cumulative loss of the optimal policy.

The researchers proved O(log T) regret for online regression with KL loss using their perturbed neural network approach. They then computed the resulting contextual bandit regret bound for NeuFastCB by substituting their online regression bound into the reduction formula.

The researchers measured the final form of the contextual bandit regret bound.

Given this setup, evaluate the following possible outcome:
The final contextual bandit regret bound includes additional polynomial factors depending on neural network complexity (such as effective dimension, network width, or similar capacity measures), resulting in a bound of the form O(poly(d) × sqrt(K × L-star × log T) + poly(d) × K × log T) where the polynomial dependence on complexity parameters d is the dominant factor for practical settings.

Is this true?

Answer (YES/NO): NO